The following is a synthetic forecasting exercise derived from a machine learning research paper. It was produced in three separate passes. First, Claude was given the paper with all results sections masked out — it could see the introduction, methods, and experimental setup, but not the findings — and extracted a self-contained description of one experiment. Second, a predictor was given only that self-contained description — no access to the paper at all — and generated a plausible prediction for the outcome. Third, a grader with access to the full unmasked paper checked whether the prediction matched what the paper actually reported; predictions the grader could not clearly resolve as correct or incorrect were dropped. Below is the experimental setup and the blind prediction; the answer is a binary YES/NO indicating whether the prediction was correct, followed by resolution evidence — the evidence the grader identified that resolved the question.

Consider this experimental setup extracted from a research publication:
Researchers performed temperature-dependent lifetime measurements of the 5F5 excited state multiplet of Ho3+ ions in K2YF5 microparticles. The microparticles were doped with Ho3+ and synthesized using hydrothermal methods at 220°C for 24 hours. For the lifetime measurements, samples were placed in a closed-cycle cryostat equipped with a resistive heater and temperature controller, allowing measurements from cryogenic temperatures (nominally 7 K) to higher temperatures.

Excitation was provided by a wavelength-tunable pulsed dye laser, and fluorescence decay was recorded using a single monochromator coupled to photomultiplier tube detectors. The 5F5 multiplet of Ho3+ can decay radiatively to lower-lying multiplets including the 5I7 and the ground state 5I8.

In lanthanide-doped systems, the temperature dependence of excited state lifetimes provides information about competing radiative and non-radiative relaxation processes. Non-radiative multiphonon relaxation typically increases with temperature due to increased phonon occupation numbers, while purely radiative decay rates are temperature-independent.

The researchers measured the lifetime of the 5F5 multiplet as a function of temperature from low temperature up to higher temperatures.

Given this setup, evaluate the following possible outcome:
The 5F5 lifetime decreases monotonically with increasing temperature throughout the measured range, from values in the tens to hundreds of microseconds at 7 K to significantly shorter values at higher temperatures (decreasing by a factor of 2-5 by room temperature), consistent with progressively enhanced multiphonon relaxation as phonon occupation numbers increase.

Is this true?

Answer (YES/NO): YES